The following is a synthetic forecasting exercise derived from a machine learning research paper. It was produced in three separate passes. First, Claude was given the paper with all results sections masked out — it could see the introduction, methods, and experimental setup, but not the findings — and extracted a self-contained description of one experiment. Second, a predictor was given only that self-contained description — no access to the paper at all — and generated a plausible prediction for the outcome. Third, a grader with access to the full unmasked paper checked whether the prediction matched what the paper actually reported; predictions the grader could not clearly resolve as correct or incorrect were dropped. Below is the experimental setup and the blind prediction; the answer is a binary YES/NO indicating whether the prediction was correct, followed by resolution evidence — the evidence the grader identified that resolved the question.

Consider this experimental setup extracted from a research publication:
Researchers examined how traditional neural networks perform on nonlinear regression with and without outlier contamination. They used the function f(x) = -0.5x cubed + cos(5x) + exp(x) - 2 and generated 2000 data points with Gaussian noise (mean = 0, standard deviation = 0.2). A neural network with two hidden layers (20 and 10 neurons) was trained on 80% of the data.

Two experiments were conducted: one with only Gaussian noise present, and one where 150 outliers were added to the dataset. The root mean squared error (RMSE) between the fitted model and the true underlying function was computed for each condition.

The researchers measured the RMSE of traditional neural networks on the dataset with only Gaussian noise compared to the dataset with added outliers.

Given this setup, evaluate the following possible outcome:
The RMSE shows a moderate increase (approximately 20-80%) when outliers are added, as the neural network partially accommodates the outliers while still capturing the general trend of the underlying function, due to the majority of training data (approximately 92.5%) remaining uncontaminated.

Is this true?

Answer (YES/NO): NO